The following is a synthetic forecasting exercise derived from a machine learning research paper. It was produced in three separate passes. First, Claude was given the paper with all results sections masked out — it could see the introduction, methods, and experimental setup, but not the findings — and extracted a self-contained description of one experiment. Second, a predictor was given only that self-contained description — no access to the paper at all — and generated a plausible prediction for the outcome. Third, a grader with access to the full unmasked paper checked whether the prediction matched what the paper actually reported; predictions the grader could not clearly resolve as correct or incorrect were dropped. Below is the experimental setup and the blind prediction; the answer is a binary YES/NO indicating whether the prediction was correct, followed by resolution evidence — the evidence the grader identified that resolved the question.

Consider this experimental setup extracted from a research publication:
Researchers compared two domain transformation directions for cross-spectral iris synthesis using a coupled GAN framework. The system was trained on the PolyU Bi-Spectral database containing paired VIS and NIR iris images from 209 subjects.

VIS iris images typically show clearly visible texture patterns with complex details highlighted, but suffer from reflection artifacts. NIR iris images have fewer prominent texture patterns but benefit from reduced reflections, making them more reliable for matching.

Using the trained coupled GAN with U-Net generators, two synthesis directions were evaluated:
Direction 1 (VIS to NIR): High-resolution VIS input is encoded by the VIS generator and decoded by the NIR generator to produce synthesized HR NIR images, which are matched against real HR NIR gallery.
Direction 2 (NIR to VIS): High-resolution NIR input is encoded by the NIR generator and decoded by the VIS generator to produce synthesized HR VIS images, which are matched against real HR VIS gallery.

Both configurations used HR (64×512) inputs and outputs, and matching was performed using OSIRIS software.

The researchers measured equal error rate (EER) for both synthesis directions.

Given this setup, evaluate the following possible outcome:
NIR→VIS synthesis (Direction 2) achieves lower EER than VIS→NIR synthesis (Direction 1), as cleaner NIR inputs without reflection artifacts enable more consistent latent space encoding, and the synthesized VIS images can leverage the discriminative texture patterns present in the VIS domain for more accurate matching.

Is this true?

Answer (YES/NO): NO